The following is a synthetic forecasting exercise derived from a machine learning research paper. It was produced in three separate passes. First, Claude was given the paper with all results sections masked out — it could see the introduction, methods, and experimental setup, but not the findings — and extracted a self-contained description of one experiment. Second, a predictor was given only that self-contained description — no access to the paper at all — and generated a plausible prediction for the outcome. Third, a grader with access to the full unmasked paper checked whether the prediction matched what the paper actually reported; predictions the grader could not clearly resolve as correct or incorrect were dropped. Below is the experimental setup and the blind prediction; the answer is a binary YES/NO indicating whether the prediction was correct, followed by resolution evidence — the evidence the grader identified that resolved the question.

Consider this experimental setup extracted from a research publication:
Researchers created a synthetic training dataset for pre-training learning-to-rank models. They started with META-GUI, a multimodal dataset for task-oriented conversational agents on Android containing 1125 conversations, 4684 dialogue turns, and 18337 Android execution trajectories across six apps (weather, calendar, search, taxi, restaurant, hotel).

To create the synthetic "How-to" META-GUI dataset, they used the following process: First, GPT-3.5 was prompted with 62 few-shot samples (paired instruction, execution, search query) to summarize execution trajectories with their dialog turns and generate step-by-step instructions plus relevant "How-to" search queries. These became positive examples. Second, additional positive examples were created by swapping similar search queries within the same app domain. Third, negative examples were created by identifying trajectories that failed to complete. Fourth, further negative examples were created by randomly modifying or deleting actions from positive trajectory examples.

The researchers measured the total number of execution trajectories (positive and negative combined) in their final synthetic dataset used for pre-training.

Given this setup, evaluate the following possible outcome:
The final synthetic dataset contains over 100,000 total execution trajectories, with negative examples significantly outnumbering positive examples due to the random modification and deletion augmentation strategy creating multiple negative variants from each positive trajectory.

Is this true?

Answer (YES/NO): NO